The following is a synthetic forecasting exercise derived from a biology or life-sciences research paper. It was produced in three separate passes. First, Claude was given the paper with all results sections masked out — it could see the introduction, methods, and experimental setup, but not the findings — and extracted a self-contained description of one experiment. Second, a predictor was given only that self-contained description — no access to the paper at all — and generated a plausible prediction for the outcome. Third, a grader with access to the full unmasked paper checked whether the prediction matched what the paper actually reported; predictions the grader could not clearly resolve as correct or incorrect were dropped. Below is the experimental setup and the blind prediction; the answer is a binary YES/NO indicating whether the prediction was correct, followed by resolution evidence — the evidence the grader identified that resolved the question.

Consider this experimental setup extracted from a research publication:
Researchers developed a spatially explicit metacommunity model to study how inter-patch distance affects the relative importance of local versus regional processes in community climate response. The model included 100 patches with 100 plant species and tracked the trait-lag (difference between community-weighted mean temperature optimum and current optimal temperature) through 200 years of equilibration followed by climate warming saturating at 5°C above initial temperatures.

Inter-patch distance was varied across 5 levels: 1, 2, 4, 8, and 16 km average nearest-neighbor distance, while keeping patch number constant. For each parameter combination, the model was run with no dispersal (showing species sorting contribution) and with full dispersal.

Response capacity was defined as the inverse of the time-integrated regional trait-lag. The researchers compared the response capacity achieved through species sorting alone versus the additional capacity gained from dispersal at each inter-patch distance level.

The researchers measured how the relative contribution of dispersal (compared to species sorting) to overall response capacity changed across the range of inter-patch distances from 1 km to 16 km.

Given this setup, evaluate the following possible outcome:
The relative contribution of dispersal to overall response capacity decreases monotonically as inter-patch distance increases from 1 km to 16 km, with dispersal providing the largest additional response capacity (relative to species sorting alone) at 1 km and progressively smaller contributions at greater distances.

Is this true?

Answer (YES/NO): NO